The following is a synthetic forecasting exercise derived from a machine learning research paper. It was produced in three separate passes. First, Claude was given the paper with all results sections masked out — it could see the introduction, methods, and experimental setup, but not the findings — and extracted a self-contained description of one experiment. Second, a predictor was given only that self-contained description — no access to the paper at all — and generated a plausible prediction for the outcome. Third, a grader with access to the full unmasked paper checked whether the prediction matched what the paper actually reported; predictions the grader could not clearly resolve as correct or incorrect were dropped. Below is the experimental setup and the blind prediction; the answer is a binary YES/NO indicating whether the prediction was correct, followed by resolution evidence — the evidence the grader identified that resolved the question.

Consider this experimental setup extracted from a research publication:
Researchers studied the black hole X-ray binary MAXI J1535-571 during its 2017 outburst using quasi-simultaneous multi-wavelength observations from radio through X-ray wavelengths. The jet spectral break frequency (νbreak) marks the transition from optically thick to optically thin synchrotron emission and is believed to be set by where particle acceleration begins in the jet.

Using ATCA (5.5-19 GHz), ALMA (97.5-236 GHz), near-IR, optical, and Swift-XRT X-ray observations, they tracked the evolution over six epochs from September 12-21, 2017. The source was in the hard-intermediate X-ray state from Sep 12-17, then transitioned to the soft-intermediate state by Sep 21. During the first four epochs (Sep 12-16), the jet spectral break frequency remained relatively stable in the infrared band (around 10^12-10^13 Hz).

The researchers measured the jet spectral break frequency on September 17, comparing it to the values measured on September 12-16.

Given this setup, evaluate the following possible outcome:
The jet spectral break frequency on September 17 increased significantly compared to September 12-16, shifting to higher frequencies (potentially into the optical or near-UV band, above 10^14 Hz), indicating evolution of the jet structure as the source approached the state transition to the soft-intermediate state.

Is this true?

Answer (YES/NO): NO